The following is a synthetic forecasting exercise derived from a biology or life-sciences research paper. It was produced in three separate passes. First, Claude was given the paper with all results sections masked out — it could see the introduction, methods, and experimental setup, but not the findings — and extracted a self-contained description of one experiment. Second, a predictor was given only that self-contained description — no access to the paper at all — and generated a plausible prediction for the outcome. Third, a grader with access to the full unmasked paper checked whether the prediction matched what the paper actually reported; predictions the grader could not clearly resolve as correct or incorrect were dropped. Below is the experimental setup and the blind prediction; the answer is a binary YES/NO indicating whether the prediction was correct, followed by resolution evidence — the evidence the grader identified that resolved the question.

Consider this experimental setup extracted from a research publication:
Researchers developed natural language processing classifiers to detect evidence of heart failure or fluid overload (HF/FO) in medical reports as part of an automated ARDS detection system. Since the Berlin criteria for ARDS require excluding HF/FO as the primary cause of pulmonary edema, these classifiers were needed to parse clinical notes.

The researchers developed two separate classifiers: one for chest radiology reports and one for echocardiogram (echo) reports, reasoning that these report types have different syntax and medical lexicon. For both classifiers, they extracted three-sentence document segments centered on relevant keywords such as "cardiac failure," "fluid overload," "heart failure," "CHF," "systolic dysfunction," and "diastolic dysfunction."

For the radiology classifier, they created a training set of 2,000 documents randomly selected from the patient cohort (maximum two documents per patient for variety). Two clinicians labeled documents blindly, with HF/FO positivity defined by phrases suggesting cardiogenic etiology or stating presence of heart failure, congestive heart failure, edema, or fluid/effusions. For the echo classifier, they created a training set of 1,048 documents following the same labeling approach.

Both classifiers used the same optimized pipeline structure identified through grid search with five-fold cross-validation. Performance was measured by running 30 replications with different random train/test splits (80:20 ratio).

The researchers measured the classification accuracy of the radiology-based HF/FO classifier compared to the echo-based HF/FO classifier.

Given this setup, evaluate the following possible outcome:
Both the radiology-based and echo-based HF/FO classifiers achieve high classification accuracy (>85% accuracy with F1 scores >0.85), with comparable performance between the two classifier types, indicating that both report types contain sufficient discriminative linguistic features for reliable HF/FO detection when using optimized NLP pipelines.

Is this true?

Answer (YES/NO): NO